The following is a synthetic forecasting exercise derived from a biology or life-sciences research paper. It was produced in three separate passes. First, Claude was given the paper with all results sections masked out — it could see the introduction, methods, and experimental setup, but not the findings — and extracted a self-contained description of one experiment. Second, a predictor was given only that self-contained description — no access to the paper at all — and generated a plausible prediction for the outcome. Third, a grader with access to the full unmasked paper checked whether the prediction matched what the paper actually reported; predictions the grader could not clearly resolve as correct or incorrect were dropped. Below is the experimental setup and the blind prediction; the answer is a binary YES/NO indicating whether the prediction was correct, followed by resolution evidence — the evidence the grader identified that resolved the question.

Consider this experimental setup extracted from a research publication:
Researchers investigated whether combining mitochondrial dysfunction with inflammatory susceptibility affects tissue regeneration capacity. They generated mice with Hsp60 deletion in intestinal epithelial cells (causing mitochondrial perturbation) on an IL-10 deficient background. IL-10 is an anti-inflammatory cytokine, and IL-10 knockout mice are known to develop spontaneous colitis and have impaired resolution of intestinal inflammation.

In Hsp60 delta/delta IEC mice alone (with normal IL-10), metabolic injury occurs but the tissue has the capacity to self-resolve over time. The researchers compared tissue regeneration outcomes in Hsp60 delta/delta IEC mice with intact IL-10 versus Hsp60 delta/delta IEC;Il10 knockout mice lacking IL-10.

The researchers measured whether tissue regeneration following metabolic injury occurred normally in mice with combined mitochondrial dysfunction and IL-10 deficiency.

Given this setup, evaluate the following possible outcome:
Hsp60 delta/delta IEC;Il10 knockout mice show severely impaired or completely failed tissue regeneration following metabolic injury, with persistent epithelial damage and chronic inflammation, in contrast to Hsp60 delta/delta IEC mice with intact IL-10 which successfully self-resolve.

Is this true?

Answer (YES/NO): YES